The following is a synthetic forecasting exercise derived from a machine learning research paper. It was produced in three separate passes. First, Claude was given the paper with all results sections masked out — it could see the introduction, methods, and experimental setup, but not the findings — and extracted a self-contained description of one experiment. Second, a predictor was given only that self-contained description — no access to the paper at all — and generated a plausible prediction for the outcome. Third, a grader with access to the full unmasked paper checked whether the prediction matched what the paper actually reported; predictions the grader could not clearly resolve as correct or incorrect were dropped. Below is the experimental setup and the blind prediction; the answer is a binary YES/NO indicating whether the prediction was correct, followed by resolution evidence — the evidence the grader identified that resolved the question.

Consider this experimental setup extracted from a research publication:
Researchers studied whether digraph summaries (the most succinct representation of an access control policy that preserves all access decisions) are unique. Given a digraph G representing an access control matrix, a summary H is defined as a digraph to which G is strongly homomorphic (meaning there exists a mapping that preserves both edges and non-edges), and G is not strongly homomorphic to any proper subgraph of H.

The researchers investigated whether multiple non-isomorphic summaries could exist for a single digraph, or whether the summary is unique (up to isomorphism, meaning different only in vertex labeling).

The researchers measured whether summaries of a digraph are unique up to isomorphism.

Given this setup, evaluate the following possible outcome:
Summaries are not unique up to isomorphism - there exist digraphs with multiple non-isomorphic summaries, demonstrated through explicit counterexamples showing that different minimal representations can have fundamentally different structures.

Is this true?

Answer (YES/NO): NO